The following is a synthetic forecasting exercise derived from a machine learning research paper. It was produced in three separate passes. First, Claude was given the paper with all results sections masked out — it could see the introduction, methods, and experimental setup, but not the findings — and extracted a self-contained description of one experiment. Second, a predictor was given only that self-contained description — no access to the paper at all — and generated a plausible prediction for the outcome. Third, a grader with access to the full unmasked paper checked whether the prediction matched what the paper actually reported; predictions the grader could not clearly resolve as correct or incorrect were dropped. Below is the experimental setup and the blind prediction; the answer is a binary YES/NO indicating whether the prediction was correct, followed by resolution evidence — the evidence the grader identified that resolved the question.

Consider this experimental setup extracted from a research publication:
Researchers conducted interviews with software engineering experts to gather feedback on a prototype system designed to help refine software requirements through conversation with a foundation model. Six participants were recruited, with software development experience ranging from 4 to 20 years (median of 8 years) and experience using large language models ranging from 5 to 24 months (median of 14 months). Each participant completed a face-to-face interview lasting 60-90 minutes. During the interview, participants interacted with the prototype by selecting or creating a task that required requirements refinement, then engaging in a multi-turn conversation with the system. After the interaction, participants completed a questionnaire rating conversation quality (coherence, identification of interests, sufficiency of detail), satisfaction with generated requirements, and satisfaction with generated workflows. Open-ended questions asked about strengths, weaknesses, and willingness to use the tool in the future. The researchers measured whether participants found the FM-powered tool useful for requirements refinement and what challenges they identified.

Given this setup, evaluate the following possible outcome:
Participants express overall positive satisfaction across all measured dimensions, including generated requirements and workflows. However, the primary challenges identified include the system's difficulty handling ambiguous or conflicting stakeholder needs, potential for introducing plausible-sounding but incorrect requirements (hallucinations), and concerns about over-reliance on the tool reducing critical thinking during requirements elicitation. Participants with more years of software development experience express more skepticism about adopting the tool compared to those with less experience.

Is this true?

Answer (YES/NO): NO